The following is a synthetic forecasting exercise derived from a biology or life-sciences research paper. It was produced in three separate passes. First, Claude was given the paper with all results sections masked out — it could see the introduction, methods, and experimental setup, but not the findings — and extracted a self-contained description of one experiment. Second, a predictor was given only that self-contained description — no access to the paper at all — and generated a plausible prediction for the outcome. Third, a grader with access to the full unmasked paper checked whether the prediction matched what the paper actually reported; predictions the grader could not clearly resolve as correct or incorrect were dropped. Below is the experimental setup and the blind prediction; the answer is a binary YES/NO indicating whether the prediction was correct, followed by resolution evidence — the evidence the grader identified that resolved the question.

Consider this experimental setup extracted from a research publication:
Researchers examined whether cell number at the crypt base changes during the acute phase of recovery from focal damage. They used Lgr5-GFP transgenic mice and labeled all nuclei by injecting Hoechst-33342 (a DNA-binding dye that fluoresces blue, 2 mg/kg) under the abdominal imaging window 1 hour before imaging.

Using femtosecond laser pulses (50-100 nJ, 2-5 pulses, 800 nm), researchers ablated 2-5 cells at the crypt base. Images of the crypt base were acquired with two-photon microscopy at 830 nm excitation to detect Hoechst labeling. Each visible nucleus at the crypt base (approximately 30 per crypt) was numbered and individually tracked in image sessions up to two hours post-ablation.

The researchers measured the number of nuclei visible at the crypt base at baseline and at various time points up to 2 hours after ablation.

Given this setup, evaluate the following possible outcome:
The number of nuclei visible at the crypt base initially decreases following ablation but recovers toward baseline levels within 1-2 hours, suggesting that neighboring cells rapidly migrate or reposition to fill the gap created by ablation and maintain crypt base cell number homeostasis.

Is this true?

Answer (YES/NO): NO